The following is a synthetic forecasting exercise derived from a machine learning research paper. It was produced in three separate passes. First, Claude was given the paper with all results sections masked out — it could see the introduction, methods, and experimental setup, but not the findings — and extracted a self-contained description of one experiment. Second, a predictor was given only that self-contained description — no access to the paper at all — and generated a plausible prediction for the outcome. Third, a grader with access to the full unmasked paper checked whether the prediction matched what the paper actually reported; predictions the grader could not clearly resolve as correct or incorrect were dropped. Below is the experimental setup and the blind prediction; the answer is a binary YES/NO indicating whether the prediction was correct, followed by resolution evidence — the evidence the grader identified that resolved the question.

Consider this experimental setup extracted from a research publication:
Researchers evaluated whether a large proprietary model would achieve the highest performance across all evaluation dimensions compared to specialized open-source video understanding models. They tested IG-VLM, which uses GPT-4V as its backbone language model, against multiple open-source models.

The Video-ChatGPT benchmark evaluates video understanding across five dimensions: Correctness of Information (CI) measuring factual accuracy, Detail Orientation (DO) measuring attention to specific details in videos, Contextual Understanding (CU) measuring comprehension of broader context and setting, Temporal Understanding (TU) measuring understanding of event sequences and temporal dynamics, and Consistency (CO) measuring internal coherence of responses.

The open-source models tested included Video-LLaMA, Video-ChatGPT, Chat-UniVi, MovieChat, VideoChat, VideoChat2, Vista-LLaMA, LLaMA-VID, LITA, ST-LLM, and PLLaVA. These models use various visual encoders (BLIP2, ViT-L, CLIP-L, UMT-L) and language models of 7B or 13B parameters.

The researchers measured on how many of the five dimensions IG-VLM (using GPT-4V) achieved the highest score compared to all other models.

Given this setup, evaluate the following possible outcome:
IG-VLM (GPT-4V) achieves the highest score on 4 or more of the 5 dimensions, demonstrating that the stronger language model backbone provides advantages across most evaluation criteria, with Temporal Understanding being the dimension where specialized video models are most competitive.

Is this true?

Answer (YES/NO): NO